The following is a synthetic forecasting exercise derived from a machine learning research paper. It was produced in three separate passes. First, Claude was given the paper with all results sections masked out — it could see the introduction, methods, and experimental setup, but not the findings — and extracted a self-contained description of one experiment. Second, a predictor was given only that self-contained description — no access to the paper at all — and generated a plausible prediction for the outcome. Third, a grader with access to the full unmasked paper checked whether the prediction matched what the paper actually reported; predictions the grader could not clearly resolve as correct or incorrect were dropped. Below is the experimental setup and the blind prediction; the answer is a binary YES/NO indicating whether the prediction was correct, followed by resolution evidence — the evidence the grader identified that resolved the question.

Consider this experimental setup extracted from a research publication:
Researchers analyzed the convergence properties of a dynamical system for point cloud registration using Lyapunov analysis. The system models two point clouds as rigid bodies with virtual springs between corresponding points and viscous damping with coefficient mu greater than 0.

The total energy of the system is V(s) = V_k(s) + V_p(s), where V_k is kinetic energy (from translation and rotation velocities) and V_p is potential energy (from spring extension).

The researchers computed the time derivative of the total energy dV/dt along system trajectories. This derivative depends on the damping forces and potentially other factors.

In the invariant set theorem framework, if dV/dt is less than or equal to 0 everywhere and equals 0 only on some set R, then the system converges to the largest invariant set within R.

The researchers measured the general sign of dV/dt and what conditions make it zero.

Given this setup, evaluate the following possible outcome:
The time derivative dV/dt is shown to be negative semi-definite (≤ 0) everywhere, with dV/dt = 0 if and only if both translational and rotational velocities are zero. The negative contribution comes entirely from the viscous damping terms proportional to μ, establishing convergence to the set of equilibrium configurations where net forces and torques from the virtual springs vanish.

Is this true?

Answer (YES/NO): YES